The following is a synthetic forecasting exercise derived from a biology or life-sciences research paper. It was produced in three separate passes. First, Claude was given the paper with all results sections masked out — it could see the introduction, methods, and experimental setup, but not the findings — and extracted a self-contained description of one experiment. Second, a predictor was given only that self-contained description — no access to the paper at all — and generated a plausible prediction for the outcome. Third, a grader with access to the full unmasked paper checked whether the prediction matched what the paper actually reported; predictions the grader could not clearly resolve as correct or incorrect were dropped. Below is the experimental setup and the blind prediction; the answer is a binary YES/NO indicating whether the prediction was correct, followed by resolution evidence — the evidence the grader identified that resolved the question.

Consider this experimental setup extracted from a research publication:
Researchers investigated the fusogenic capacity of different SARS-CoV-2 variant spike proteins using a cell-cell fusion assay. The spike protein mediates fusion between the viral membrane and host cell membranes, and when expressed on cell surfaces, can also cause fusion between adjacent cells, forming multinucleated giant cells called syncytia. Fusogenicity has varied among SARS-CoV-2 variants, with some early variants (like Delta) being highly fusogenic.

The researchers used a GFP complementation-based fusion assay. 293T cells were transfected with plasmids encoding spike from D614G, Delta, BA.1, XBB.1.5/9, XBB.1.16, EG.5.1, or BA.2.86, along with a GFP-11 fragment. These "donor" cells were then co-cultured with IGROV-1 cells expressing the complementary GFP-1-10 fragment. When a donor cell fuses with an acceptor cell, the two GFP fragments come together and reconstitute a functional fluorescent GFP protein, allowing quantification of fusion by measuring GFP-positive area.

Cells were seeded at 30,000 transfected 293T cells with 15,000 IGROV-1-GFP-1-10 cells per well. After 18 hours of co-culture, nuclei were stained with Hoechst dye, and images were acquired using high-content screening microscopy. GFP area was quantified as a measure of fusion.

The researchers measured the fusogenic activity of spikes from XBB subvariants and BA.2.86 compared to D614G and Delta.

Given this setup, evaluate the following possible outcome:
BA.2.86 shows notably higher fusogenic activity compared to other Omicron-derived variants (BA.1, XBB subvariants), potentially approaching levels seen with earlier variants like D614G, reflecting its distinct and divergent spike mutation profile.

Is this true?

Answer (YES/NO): NO